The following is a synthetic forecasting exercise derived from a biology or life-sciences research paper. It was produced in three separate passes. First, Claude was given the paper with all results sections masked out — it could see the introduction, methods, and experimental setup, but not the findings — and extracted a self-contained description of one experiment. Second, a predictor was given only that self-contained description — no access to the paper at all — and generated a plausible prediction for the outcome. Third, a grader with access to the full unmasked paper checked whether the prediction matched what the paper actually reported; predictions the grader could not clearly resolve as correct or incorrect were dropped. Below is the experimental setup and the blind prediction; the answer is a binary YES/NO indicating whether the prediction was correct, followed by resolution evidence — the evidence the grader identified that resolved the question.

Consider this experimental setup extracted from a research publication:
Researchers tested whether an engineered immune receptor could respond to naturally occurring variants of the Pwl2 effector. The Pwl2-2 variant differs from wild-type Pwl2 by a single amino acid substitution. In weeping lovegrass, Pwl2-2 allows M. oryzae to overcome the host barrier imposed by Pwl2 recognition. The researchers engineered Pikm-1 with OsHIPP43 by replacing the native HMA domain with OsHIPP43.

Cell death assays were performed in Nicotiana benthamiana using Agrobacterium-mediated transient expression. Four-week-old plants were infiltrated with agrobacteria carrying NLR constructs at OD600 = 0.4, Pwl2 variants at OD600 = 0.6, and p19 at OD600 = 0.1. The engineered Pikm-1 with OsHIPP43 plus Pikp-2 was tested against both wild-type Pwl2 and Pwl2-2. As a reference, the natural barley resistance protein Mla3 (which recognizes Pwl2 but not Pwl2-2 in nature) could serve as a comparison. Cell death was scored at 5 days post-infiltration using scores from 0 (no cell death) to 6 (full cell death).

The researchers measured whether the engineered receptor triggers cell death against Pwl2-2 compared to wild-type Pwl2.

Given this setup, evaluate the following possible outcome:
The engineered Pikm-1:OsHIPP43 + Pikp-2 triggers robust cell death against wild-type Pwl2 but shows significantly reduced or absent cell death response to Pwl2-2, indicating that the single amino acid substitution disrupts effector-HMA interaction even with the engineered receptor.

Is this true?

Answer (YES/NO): NO